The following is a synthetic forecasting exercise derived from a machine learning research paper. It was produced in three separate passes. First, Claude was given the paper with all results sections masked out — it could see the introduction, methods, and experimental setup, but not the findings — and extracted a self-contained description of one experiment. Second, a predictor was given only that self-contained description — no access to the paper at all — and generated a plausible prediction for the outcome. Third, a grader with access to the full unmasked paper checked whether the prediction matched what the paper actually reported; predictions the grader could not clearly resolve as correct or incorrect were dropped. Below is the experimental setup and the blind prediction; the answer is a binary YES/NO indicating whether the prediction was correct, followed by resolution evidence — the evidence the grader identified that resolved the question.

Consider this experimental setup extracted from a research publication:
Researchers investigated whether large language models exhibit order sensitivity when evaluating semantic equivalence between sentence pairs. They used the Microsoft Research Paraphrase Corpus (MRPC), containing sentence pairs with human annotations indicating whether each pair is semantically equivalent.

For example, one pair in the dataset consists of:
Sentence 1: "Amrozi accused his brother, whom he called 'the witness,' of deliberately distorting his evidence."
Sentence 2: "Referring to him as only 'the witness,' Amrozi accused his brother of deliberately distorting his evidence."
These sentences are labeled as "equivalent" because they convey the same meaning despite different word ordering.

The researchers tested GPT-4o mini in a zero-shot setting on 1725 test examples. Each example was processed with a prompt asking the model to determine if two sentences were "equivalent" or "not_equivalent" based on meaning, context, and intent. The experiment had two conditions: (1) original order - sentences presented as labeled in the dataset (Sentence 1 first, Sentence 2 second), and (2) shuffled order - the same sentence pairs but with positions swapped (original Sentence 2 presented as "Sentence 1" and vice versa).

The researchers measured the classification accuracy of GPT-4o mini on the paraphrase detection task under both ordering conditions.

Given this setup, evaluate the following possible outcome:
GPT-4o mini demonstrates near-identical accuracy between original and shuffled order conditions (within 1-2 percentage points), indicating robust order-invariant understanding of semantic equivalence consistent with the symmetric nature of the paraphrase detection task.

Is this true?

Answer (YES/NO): YES